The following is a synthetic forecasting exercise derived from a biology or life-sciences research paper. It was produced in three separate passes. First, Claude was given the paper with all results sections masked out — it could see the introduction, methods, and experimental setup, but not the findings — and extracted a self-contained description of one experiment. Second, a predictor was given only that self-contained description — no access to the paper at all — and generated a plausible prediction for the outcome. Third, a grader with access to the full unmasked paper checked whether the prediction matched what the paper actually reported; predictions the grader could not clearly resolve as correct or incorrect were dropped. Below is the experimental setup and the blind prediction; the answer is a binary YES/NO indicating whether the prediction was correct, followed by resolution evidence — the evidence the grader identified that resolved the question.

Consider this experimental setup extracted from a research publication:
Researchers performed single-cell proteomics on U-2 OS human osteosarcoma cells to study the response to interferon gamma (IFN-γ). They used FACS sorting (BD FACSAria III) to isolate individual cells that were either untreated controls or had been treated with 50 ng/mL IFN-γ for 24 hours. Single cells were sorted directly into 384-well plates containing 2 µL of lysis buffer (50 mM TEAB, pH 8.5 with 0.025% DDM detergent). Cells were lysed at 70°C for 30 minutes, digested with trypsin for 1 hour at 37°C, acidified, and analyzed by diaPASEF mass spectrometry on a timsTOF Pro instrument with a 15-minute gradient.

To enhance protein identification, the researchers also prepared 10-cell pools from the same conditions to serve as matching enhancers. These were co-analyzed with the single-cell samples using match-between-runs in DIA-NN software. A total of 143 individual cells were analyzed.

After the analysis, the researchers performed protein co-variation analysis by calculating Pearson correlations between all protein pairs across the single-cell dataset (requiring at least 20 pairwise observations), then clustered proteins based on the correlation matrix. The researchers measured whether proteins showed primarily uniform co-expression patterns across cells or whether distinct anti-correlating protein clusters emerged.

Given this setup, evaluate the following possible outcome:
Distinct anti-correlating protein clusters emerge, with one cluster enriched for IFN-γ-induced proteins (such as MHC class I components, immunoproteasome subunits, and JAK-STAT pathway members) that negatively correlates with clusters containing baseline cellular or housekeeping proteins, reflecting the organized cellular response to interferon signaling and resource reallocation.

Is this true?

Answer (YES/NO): NO